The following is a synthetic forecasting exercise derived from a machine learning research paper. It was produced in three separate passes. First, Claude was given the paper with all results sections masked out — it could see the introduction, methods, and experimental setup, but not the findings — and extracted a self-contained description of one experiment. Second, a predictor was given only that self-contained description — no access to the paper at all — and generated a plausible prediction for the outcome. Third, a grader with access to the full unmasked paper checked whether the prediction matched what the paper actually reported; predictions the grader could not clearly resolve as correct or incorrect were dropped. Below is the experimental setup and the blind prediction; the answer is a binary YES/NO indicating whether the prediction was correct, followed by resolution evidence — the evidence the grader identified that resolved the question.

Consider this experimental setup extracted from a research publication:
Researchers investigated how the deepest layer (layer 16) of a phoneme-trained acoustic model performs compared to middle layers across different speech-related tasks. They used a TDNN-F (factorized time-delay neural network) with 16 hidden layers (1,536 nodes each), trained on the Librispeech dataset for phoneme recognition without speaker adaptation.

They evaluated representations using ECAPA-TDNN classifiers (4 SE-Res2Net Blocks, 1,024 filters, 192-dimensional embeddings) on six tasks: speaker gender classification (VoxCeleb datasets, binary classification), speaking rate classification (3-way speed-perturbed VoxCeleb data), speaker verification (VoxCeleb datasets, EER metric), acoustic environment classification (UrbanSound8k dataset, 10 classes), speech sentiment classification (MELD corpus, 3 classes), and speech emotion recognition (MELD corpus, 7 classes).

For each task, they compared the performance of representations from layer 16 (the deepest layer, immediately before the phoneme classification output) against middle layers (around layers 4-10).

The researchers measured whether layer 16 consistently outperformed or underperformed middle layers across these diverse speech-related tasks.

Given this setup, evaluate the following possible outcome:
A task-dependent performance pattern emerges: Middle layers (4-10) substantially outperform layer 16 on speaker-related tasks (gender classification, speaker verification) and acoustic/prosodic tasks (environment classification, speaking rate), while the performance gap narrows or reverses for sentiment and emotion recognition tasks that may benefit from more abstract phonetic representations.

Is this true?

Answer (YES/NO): YES